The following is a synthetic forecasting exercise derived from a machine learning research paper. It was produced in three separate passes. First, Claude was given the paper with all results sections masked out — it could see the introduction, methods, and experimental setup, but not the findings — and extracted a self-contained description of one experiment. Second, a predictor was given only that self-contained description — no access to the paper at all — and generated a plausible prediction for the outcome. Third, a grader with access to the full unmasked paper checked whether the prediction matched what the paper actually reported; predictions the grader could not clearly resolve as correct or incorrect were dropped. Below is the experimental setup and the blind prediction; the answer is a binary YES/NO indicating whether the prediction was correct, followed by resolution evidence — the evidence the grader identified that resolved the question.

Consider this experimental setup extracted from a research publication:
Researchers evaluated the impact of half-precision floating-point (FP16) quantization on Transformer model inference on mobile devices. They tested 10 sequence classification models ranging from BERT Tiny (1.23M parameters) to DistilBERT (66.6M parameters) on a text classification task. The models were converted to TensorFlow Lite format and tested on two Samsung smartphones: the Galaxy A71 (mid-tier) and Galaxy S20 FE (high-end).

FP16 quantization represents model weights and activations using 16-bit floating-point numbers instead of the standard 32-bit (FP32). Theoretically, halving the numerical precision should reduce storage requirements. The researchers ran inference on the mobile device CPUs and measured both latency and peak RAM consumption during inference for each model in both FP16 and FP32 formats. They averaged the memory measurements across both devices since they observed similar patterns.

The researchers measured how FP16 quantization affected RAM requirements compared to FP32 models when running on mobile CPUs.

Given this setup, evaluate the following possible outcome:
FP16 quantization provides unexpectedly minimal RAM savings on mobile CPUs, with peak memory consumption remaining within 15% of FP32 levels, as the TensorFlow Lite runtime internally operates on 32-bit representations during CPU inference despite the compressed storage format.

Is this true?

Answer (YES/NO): NO